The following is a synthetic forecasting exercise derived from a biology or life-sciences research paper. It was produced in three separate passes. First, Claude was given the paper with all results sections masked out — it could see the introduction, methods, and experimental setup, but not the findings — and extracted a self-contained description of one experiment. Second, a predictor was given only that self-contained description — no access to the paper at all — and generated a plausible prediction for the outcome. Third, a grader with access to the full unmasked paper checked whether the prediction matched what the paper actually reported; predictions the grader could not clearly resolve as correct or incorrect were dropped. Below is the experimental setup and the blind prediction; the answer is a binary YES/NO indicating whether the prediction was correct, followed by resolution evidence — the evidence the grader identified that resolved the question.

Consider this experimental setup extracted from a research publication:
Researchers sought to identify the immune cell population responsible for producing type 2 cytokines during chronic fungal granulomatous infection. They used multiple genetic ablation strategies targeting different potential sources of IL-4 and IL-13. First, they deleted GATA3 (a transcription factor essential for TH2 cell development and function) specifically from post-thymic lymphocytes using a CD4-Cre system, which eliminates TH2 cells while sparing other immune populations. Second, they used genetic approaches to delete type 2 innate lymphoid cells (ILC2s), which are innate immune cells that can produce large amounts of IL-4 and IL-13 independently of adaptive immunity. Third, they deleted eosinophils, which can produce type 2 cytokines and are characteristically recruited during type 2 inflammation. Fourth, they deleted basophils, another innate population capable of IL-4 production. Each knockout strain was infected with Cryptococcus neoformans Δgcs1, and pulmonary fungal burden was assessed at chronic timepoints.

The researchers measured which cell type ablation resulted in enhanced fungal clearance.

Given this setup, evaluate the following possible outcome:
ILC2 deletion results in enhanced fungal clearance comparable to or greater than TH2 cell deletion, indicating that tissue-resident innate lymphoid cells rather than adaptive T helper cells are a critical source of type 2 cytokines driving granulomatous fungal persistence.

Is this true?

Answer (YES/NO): NO